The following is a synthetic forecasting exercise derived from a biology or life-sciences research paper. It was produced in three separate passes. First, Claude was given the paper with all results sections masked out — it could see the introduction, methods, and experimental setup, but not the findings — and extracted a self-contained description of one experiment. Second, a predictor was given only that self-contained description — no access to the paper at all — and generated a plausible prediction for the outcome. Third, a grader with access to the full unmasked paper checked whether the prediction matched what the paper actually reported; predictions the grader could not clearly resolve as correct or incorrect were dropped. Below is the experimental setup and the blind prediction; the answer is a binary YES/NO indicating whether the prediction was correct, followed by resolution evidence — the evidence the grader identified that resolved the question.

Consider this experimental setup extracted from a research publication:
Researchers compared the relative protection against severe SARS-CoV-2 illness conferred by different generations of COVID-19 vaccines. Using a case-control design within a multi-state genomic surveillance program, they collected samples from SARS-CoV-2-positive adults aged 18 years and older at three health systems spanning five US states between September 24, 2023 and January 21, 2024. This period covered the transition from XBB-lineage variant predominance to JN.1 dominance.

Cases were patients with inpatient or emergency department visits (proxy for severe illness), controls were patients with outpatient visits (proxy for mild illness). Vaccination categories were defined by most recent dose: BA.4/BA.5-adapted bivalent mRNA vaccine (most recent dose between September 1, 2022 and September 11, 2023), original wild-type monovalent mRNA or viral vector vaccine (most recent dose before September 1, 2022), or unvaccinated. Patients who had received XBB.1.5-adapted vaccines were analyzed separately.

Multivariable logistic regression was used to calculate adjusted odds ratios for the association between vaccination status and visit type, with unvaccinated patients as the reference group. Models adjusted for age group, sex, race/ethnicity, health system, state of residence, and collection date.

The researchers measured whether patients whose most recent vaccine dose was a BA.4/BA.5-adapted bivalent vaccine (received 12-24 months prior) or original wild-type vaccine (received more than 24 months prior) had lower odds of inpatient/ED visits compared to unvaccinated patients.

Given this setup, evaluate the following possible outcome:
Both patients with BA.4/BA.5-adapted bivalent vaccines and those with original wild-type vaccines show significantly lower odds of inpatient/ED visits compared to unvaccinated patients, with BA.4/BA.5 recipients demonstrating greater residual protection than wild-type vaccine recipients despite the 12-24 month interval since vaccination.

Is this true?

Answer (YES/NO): YES